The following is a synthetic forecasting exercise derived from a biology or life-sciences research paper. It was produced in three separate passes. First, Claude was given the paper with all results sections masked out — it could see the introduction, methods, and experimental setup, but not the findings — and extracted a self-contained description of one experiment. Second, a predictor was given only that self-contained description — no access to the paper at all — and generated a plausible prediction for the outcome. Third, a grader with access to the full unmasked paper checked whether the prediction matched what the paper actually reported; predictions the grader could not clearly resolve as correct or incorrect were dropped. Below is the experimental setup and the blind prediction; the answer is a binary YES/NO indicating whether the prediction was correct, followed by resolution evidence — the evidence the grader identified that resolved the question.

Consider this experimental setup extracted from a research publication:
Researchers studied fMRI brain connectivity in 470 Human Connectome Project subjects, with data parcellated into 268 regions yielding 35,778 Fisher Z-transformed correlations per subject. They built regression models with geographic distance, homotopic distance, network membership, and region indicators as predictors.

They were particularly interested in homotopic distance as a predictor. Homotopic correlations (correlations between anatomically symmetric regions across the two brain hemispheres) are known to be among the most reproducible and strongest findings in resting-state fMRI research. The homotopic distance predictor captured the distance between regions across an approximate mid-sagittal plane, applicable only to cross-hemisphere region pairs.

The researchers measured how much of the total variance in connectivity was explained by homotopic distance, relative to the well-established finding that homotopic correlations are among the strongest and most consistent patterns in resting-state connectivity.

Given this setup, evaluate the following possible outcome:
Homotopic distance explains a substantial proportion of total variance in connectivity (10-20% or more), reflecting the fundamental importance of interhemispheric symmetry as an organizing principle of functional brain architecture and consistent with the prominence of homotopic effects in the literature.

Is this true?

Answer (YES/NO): NO